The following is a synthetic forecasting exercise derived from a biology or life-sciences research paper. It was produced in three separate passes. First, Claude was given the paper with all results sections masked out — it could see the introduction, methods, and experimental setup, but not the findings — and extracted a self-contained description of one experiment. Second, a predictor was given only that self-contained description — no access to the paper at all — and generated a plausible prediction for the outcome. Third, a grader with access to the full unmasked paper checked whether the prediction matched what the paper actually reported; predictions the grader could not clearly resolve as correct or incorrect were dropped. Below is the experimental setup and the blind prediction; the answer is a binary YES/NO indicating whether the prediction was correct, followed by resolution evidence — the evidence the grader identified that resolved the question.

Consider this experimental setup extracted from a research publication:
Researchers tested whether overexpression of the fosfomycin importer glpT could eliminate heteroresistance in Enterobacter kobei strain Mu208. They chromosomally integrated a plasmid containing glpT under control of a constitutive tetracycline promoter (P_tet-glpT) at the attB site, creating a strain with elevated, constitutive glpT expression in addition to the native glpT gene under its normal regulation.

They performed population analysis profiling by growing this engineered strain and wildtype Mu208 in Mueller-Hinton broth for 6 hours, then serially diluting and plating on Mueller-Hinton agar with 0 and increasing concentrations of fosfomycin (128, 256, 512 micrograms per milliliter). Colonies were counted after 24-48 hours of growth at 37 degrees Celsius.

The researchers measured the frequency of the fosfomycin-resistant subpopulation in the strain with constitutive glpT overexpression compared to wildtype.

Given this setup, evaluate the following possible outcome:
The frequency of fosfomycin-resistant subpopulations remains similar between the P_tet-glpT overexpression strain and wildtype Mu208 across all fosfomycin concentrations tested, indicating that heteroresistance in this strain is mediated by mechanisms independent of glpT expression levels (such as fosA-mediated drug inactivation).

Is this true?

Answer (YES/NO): NO